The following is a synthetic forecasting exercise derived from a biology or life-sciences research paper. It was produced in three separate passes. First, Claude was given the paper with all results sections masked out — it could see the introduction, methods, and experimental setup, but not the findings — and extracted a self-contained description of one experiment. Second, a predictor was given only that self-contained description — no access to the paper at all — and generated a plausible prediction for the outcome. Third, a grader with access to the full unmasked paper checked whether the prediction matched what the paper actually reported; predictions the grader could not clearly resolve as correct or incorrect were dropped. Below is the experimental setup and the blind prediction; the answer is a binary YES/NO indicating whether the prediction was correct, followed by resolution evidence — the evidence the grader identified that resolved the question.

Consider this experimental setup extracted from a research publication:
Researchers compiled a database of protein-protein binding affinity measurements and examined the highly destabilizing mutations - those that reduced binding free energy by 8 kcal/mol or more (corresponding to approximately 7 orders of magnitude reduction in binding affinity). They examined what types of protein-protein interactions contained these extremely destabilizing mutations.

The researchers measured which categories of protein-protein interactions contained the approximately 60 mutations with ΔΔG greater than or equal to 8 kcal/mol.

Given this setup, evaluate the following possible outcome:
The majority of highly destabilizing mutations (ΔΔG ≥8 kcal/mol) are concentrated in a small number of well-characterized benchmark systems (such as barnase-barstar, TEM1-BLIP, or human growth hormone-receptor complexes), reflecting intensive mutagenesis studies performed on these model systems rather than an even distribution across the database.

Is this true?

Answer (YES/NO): NO